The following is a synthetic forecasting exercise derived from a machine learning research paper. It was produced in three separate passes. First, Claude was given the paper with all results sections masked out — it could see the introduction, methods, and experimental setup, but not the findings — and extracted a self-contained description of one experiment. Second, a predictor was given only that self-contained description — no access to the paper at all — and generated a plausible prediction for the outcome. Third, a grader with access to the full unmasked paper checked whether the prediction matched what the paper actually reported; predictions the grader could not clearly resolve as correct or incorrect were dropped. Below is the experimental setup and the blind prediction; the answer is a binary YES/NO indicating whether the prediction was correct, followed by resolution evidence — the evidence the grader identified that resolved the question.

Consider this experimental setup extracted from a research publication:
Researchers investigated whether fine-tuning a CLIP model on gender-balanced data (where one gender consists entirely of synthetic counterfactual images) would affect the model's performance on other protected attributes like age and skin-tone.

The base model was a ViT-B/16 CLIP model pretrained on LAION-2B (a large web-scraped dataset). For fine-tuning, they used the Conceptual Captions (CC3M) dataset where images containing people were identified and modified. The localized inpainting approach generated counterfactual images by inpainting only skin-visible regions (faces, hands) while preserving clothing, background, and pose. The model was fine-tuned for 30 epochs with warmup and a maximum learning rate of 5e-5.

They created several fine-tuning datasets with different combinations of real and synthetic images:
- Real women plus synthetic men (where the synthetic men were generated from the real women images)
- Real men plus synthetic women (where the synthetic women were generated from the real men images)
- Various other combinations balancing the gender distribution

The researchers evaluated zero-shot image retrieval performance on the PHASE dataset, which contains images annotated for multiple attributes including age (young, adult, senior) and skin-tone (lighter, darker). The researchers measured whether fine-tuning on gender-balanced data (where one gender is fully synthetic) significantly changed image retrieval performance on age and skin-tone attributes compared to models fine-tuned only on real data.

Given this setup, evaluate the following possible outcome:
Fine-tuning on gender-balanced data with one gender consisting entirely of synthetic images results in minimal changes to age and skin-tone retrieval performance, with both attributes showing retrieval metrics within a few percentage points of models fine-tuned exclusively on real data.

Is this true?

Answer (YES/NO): YES